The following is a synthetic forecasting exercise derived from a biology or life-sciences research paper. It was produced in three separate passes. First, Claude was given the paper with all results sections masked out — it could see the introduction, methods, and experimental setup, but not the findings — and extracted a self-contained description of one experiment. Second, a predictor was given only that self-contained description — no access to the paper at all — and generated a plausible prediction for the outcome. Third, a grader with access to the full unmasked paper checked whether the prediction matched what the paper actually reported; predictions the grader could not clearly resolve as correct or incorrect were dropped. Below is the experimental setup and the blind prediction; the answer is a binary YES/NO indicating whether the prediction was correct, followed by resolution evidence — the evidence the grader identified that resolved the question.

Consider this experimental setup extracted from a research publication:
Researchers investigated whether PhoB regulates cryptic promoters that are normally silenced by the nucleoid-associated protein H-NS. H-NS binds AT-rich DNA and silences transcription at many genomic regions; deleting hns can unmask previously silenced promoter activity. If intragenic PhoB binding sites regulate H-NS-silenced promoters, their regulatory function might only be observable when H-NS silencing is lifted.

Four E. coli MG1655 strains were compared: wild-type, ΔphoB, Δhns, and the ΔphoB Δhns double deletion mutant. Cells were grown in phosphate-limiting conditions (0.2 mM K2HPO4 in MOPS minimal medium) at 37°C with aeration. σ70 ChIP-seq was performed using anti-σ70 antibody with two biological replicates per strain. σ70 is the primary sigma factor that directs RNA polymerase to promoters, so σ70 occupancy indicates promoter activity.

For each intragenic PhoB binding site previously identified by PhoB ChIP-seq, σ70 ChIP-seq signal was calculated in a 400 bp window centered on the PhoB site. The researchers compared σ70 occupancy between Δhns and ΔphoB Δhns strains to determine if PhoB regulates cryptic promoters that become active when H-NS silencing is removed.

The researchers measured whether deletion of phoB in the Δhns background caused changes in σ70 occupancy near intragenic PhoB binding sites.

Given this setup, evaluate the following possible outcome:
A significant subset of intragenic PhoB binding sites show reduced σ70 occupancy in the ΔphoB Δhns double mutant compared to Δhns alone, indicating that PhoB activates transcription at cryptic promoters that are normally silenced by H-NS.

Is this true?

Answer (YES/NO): NO